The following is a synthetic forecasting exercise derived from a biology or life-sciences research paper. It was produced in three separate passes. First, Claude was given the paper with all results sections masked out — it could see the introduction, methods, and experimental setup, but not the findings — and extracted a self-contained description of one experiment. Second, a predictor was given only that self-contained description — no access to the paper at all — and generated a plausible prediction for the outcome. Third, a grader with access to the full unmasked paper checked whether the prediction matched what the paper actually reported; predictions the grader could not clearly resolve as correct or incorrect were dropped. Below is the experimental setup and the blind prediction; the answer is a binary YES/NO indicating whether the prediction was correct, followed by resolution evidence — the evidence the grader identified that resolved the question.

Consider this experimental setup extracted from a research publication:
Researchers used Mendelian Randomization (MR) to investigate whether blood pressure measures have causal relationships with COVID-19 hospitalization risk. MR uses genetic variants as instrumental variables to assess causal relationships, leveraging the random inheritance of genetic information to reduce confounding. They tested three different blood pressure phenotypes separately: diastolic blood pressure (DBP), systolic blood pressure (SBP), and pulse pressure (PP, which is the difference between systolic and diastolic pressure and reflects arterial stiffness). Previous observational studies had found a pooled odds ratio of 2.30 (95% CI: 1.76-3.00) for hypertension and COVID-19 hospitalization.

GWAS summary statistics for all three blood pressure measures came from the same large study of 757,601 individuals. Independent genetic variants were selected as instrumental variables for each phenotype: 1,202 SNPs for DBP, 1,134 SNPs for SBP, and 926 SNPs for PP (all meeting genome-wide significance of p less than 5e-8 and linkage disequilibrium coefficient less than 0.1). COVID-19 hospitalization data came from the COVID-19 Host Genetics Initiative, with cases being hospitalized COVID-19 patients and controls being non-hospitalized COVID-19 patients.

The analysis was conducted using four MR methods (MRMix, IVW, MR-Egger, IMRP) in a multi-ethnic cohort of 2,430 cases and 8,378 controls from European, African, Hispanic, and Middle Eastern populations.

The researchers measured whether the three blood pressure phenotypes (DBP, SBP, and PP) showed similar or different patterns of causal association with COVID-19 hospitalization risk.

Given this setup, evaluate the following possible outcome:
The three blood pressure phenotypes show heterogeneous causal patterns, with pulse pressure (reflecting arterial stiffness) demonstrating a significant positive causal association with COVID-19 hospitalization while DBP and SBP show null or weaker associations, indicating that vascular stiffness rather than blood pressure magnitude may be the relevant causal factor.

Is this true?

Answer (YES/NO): YES